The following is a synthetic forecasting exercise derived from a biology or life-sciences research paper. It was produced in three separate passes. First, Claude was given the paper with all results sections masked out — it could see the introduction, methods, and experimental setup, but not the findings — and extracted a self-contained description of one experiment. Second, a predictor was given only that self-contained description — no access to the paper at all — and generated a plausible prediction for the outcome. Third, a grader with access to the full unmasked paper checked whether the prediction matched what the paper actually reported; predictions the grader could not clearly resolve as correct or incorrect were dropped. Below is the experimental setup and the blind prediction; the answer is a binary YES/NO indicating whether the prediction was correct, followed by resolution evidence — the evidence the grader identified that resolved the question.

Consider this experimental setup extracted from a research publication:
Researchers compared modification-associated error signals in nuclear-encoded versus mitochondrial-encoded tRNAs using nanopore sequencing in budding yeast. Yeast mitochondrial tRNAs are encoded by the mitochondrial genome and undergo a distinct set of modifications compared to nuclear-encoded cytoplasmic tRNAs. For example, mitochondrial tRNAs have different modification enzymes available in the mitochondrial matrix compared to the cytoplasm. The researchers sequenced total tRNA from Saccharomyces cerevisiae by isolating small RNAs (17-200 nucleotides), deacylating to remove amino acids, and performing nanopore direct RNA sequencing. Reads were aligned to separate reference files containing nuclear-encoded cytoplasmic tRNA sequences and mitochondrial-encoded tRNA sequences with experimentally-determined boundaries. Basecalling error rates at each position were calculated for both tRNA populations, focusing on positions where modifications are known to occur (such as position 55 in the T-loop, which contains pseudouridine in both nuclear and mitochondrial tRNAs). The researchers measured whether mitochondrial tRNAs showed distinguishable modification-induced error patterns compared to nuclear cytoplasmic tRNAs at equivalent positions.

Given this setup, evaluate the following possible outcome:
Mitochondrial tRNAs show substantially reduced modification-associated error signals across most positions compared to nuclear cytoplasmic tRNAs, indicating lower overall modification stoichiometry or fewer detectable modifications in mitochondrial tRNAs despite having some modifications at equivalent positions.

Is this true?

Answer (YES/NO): NO